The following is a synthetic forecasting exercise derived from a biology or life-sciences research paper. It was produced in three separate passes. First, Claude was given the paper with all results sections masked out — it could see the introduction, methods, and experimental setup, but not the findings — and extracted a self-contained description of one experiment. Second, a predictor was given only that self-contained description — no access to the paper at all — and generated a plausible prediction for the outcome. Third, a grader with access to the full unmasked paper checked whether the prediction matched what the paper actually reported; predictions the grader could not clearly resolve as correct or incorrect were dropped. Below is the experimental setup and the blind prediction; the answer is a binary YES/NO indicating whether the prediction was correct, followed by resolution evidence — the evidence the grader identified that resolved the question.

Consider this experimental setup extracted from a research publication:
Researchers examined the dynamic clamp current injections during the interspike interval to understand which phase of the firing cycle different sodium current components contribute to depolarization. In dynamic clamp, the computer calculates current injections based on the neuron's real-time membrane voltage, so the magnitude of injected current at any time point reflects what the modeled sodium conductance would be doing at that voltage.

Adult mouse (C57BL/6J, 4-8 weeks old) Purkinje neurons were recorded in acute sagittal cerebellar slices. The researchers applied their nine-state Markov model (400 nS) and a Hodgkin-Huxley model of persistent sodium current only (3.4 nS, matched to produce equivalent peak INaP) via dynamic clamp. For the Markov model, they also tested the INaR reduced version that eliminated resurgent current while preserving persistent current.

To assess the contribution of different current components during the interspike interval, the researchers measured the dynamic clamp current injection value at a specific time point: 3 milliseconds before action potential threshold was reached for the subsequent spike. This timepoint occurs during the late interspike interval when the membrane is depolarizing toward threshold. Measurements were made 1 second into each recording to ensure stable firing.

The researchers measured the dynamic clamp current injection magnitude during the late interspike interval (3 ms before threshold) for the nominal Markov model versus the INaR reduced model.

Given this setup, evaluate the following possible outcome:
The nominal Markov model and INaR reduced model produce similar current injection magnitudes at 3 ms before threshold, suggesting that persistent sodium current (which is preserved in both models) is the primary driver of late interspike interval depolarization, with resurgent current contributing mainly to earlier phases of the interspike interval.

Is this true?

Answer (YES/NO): NO